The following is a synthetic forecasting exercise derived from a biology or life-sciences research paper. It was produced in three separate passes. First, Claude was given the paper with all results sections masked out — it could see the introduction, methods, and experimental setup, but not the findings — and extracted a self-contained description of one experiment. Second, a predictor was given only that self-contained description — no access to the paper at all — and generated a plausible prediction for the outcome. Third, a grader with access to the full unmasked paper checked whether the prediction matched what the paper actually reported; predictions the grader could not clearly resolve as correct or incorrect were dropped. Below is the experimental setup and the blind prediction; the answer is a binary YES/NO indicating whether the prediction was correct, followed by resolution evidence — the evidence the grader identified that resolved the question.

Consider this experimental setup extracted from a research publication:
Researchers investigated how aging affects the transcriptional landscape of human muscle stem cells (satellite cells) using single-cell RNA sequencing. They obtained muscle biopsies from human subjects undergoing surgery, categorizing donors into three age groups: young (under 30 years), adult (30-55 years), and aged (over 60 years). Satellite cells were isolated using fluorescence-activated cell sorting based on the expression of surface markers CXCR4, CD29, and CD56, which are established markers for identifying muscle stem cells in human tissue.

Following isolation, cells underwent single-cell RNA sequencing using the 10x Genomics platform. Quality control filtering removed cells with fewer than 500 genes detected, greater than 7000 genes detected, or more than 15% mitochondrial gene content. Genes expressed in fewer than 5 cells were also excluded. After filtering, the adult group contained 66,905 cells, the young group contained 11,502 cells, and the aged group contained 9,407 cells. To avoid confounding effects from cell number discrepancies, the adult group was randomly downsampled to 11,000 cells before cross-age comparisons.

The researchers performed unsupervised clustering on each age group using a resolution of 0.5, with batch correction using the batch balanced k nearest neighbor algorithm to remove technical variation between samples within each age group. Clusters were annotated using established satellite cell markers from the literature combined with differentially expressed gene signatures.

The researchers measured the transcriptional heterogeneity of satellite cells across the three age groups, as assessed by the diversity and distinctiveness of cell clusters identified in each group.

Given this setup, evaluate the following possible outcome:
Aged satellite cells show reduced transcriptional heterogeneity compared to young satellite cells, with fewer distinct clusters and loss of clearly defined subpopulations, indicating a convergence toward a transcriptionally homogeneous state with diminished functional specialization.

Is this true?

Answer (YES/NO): YES